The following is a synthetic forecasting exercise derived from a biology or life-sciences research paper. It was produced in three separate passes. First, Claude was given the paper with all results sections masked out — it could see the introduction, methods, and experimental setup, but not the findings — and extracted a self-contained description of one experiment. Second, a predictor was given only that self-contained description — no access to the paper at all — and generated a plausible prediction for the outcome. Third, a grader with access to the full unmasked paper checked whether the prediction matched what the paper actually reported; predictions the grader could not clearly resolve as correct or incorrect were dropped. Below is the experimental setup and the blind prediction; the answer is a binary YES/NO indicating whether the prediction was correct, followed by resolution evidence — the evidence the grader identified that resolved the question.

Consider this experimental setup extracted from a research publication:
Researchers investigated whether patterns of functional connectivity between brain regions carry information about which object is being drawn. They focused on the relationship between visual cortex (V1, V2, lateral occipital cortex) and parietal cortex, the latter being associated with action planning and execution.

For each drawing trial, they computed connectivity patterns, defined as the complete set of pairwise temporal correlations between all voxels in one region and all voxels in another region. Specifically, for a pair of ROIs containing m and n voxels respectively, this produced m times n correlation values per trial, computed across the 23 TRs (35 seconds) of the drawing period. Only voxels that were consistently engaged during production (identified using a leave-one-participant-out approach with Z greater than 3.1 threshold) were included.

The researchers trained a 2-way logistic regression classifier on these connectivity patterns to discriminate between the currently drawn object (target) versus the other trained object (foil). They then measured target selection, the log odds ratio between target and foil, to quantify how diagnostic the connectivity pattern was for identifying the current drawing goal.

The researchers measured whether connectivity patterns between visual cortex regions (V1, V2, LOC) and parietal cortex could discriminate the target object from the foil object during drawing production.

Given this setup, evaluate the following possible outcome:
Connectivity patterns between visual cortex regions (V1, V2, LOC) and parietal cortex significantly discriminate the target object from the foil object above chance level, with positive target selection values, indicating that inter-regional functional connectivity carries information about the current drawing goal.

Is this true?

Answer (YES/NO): NO